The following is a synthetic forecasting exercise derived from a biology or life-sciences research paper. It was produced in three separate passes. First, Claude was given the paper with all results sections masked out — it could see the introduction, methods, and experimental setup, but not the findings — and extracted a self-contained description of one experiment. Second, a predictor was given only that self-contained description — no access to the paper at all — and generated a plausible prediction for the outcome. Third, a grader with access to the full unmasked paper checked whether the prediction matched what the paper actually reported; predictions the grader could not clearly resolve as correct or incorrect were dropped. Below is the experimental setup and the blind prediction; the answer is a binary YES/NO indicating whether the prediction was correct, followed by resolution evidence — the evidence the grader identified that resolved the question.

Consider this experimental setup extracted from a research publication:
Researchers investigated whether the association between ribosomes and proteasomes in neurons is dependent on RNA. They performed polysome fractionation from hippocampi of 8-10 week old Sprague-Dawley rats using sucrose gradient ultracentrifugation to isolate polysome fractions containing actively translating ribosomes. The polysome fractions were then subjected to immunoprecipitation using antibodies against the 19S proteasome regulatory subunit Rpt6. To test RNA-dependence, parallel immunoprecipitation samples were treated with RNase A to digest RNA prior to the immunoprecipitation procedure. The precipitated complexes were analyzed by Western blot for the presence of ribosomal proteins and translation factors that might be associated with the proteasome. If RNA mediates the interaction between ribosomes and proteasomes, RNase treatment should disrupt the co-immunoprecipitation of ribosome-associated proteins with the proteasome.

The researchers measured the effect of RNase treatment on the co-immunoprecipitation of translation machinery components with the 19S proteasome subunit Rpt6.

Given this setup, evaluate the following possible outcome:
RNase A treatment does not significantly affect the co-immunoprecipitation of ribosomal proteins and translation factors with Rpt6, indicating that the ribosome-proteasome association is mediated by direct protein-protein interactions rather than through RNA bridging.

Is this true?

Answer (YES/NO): NO